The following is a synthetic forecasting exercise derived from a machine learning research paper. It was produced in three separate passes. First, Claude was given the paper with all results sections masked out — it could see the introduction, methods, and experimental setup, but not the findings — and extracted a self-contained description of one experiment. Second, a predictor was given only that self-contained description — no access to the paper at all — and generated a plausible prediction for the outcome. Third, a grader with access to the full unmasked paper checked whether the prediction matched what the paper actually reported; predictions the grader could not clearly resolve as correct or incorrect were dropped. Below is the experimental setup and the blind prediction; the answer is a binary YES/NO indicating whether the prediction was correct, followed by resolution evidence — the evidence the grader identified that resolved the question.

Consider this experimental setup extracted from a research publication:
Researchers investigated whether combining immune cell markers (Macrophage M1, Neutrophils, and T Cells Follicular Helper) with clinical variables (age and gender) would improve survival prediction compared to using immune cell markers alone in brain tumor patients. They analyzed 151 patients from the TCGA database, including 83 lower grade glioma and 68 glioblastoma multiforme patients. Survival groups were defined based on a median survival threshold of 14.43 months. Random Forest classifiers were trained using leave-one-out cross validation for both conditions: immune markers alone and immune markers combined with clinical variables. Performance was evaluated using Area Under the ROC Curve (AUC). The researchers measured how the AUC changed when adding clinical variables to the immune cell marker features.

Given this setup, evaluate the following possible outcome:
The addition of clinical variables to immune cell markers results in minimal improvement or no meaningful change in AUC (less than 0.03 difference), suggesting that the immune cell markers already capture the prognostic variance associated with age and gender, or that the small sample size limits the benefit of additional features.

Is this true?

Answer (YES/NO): YES